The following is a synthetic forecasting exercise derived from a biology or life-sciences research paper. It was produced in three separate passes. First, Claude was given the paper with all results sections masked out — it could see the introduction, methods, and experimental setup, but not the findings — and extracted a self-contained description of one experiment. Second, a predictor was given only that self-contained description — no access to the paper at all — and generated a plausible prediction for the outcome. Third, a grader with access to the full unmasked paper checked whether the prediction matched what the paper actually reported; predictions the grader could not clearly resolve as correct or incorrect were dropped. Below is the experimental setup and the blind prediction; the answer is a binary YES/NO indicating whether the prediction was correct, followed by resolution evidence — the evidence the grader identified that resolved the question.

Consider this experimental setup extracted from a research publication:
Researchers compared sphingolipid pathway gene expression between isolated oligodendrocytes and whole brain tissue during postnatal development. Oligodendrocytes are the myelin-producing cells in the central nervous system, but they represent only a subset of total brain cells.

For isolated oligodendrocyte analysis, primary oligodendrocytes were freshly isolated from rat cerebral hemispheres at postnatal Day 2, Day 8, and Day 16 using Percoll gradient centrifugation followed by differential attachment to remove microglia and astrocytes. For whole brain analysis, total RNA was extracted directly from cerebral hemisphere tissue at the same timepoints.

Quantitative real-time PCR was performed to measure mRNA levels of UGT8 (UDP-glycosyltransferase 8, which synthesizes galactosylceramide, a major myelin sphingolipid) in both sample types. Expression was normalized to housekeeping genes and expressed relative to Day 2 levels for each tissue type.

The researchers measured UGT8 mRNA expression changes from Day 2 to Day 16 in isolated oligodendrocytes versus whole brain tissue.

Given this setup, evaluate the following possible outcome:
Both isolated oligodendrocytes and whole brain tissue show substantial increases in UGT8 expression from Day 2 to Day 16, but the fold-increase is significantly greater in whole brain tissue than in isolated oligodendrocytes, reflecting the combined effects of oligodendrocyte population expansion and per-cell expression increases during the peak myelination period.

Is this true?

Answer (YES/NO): NO